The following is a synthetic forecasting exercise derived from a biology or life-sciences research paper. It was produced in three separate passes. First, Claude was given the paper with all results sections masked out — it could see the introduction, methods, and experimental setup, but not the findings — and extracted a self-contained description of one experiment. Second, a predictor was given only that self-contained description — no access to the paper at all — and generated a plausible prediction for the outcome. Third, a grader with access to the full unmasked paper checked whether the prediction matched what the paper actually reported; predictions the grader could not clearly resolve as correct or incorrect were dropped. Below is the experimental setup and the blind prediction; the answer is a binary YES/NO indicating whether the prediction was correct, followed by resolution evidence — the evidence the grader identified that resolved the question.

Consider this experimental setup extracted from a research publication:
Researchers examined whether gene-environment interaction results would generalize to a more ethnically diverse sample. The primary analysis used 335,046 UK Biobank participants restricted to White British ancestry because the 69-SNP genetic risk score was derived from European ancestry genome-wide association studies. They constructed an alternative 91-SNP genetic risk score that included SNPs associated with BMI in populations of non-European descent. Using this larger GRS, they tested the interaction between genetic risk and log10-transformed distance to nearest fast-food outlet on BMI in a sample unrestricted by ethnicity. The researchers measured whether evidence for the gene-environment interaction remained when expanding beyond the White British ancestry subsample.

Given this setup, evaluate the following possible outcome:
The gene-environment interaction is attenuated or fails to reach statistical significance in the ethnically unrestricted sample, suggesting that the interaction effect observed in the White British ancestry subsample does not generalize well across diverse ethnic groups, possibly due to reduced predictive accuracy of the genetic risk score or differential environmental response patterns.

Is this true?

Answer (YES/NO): NO